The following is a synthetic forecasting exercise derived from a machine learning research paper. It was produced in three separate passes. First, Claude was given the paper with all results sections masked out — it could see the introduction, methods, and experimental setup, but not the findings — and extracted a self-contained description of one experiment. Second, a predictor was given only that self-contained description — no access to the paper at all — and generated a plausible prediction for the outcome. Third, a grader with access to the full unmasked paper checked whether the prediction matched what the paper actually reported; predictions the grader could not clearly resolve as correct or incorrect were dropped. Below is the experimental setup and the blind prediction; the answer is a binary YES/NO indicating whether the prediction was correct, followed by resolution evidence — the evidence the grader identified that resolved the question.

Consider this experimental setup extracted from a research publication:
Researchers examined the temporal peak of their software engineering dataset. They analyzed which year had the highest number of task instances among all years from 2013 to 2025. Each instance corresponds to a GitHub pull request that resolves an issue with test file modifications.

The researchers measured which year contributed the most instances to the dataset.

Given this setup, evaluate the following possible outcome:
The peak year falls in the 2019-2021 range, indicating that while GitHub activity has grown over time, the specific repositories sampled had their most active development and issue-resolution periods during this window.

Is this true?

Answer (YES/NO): YES